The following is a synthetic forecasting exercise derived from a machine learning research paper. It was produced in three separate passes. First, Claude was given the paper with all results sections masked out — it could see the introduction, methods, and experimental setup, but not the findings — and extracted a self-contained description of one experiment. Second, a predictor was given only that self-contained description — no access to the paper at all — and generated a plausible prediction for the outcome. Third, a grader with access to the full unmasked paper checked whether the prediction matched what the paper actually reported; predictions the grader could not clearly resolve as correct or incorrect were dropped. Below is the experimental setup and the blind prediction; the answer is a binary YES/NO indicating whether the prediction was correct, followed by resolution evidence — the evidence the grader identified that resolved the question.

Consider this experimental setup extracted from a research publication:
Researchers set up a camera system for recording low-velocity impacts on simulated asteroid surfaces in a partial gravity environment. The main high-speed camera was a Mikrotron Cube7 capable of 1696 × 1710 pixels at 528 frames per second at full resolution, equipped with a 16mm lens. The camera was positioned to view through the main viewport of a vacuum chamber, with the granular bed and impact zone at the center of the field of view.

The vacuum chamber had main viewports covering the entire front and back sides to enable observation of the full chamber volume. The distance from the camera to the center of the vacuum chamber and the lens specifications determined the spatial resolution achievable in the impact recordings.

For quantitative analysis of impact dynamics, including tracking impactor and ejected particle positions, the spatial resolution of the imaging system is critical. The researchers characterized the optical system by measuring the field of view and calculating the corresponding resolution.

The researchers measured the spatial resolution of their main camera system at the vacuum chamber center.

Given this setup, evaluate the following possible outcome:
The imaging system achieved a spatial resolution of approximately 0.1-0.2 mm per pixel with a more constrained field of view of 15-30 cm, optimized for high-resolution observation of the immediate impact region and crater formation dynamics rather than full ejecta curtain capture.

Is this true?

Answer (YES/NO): NO